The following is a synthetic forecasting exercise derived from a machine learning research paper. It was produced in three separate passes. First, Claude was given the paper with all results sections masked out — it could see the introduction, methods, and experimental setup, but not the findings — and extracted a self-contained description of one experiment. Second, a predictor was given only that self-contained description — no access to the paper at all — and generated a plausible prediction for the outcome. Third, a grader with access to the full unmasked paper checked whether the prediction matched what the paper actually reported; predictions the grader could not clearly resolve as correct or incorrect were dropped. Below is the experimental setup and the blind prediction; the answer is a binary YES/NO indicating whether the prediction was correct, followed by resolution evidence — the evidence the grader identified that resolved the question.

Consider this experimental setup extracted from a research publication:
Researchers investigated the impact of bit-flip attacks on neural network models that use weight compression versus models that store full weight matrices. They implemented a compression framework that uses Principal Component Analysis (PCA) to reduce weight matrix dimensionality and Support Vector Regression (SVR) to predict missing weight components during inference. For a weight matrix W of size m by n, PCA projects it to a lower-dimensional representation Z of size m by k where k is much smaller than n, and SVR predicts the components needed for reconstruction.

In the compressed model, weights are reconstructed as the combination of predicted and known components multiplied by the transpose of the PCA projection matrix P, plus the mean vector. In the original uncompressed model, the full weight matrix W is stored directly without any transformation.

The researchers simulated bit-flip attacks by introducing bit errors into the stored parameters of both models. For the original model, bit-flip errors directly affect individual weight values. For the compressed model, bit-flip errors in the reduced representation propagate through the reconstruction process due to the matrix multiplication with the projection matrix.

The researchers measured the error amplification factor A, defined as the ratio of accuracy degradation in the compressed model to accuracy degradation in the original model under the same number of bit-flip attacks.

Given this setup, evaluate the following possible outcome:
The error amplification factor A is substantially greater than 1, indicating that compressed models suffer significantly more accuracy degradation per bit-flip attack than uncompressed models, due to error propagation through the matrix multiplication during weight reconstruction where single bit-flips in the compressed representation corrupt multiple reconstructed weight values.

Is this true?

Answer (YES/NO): YES